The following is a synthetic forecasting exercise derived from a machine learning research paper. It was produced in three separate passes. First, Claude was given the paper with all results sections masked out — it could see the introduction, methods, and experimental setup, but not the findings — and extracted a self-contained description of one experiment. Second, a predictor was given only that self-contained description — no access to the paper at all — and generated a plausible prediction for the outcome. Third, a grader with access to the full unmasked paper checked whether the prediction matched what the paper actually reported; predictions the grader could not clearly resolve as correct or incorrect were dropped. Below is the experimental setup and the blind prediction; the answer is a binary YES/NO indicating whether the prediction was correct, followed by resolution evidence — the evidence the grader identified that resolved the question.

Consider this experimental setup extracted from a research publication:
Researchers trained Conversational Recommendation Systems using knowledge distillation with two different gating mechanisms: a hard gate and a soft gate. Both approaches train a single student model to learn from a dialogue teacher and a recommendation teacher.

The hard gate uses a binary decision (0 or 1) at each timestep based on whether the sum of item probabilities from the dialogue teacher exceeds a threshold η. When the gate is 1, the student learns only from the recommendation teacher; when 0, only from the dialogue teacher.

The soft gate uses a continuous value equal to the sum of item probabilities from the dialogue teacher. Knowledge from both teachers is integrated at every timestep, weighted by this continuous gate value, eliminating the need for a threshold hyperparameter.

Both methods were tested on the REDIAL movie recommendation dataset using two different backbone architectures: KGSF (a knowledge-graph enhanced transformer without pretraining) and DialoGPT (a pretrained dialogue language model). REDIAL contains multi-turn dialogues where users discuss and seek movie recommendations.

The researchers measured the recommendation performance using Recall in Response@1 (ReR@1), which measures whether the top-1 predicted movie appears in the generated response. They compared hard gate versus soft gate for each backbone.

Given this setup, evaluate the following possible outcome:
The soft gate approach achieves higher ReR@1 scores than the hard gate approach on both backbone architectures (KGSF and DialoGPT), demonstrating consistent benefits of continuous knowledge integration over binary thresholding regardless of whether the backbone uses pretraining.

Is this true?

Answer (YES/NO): NO